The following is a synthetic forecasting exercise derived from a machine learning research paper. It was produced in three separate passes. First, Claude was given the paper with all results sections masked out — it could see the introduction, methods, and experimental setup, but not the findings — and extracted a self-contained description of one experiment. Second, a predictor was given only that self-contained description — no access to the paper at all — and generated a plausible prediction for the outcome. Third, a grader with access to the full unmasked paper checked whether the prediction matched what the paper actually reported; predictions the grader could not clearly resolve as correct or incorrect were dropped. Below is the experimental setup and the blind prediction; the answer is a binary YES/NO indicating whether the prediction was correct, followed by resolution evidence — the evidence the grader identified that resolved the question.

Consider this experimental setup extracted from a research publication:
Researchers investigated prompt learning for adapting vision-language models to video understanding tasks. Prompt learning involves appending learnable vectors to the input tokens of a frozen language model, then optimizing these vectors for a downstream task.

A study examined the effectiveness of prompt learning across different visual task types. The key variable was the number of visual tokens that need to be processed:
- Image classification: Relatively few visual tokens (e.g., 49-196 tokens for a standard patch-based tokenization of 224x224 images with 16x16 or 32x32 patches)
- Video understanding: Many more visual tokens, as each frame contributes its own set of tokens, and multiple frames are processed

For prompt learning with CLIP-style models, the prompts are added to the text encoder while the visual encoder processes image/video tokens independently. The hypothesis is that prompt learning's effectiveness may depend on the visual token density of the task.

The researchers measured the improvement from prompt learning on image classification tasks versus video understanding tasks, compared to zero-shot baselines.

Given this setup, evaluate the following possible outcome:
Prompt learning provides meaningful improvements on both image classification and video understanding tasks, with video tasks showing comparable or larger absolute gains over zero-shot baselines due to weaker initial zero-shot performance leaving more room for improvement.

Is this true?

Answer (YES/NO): NO